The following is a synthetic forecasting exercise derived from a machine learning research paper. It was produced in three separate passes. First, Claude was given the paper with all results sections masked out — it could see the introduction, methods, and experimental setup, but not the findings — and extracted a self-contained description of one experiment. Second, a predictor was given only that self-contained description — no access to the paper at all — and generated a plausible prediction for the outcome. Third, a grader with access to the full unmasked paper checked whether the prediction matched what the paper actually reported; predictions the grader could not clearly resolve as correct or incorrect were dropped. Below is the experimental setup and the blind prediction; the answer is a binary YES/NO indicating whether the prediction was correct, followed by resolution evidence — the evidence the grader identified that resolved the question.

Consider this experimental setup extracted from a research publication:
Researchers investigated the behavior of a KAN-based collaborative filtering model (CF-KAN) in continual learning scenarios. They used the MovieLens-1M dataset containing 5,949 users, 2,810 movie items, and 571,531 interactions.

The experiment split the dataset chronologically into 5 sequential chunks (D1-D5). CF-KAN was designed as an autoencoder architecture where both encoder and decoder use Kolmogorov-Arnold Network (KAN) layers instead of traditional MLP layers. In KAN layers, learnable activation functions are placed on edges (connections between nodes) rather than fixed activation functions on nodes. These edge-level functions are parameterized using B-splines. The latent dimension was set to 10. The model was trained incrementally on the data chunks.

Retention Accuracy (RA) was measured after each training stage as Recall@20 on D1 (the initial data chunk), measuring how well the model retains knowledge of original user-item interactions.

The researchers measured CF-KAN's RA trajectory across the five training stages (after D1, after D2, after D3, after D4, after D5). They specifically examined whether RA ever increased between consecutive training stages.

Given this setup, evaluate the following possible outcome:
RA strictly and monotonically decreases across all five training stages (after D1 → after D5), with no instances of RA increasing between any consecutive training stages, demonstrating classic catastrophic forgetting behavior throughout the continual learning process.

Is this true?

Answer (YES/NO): NO